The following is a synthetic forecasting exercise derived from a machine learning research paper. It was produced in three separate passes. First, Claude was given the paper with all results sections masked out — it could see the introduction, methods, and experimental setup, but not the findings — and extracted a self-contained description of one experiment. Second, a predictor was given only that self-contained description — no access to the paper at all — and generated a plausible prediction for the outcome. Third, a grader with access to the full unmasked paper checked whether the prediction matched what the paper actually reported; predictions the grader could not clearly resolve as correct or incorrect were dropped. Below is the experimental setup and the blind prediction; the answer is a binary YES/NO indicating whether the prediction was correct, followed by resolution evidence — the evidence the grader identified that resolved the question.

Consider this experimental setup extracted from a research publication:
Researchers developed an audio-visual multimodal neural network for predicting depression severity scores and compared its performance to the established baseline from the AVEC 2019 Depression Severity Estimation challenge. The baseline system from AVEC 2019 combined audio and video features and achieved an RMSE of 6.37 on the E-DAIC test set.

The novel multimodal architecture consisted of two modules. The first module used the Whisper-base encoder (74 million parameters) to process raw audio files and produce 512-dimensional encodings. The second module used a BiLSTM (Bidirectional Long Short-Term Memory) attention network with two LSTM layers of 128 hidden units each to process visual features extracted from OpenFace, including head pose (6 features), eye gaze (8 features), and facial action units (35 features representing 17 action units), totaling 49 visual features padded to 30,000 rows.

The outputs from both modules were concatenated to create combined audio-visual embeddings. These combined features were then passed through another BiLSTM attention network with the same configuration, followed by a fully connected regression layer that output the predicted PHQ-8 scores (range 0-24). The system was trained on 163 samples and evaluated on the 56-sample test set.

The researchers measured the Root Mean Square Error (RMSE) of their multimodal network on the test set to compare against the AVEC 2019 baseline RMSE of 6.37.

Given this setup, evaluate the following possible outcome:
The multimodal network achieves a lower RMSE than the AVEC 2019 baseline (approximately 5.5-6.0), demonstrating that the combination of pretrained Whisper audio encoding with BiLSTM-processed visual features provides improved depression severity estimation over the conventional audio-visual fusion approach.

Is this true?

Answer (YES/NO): NO